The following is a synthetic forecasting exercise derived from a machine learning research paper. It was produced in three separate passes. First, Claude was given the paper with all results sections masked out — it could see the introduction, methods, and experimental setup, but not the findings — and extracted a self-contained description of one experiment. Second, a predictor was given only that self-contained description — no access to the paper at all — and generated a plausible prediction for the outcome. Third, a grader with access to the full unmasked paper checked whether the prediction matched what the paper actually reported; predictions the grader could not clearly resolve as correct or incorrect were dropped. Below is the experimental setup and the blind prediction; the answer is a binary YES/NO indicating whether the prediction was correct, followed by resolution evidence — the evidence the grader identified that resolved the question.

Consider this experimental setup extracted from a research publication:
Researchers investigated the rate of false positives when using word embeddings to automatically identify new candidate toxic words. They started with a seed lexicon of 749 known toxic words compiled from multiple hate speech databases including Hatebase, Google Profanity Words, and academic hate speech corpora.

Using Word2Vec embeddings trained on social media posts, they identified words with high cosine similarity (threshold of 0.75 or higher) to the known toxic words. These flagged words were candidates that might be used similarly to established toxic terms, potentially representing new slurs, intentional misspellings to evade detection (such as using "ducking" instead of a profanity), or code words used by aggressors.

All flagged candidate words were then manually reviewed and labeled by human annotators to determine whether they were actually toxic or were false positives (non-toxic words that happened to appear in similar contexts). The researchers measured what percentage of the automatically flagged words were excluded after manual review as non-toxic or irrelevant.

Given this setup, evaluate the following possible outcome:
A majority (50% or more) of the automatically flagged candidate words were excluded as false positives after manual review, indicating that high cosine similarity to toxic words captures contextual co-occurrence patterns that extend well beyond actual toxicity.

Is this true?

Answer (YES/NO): NO